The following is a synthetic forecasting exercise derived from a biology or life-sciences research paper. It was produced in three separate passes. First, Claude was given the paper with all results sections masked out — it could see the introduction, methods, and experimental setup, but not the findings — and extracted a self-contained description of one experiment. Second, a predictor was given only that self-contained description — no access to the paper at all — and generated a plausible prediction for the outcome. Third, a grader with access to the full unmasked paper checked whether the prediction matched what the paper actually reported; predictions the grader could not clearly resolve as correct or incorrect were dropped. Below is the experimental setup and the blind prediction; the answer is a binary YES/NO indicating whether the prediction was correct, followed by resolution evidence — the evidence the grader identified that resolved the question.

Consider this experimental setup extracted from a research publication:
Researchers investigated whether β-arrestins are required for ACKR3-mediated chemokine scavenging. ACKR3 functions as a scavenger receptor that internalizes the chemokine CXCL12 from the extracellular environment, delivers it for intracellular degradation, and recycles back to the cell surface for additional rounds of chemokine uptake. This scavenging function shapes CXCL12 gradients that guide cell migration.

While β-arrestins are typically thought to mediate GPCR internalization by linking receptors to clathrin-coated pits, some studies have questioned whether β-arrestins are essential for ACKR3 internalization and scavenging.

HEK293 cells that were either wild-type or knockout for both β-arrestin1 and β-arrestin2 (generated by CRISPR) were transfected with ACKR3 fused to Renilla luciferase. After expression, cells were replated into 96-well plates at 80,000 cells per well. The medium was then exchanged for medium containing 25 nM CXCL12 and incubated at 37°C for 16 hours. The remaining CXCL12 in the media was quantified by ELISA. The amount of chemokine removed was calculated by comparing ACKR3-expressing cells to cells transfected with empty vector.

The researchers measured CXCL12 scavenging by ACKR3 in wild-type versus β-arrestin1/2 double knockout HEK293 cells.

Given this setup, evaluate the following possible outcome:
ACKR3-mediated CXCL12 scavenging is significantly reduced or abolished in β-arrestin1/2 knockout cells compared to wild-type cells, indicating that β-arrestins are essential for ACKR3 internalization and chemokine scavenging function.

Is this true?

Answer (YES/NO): NO